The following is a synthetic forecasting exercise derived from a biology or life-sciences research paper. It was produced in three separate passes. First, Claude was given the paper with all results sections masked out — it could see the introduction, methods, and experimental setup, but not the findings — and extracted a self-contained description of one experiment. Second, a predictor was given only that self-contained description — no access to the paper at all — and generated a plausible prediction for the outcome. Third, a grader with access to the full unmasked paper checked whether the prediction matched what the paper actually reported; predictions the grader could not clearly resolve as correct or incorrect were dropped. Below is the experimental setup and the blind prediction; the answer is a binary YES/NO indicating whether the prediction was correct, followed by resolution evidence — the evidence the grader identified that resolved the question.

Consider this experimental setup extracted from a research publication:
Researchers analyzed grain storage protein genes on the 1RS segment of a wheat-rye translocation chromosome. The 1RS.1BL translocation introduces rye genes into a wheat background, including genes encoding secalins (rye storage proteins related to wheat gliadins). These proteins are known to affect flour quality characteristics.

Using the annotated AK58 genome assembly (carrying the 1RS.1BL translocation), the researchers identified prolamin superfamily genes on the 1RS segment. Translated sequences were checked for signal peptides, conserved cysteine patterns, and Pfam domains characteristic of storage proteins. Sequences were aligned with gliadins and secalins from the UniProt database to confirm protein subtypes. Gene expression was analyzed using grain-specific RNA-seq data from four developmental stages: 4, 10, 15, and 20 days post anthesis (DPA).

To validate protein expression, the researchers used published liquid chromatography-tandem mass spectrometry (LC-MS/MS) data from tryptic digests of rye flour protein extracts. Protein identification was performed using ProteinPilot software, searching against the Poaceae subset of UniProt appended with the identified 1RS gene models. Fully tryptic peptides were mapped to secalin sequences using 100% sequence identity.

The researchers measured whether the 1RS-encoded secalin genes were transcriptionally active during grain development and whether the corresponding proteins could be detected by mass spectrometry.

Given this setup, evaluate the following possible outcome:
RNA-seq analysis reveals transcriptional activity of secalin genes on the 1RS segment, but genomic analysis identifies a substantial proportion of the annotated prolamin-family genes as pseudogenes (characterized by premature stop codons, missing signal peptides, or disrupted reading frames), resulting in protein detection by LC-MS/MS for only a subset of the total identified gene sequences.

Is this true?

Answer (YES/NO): YES